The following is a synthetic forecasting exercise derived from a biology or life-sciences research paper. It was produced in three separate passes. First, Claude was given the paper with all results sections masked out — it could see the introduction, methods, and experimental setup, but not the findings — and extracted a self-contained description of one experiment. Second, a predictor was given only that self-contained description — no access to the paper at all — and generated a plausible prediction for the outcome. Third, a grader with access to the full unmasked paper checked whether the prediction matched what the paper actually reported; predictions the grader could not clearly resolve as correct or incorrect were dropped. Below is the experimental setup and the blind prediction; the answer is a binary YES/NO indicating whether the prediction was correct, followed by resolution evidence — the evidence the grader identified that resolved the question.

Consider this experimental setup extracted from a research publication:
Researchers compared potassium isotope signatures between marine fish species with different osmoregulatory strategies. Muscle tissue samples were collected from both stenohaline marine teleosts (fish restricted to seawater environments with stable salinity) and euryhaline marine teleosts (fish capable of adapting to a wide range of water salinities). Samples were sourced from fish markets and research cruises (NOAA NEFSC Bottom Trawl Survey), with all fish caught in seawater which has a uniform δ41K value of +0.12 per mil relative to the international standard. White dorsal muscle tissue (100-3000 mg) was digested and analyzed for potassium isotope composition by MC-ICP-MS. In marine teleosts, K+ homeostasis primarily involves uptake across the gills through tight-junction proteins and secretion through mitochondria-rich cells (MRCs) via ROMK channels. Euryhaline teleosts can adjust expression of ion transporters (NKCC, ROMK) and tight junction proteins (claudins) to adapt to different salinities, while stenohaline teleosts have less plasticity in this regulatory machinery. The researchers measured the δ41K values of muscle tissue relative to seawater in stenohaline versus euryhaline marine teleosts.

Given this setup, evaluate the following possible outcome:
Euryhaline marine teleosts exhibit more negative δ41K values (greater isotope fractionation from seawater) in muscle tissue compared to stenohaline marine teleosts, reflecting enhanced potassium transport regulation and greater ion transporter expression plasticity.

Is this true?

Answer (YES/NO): NO